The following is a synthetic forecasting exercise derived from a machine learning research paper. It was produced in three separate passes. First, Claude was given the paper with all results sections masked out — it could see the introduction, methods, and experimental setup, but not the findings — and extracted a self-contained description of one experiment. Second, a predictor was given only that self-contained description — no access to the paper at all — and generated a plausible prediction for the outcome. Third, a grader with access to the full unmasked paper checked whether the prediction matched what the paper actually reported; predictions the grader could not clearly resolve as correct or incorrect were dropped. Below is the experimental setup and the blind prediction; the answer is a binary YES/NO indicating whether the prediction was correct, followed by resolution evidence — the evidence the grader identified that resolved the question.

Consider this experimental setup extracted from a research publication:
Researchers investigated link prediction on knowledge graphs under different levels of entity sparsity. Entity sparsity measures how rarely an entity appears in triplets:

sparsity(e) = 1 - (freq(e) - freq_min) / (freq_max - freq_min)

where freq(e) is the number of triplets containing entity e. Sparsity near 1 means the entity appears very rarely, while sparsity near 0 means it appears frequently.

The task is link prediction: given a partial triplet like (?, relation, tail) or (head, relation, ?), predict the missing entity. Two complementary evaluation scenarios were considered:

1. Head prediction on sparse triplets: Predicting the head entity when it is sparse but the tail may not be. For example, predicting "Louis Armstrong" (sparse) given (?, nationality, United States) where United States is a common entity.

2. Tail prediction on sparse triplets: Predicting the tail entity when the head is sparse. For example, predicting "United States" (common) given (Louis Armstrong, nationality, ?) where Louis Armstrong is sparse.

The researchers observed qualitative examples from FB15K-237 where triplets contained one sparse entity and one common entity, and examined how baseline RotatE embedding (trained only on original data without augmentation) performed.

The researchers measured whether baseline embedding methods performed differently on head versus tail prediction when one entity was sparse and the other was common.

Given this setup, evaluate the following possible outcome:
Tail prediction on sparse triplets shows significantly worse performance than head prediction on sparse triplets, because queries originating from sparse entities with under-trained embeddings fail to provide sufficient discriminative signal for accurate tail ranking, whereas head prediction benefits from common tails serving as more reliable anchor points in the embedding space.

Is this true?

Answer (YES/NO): NO